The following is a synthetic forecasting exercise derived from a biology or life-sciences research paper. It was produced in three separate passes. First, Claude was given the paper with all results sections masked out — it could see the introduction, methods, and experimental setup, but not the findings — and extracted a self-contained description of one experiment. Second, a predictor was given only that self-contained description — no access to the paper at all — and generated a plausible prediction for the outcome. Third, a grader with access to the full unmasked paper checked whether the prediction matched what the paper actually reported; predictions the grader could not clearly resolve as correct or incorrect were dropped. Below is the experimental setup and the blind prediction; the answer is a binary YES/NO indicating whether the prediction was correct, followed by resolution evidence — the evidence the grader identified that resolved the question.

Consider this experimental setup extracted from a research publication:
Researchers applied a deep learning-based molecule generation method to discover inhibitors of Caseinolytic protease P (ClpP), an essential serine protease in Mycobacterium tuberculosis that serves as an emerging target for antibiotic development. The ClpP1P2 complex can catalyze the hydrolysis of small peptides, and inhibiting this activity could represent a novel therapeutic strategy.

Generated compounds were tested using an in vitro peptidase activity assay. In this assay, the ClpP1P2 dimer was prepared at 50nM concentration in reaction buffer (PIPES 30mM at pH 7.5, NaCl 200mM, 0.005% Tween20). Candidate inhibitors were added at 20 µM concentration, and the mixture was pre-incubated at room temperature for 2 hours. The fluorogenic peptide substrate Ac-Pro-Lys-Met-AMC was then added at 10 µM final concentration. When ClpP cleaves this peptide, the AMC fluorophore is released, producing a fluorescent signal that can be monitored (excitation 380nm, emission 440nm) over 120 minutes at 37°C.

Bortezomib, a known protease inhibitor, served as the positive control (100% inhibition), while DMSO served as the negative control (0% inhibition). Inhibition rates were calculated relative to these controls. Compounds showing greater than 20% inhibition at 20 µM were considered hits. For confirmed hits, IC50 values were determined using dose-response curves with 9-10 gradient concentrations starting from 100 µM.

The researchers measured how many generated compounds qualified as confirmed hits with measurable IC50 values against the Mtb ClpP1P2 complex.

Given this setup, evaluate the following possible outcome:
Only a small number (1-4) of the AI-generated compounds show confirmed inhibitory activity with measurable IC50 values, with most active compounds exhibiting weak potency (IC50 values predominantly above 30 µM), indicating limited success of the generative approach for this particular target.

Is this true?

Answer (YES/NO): NO